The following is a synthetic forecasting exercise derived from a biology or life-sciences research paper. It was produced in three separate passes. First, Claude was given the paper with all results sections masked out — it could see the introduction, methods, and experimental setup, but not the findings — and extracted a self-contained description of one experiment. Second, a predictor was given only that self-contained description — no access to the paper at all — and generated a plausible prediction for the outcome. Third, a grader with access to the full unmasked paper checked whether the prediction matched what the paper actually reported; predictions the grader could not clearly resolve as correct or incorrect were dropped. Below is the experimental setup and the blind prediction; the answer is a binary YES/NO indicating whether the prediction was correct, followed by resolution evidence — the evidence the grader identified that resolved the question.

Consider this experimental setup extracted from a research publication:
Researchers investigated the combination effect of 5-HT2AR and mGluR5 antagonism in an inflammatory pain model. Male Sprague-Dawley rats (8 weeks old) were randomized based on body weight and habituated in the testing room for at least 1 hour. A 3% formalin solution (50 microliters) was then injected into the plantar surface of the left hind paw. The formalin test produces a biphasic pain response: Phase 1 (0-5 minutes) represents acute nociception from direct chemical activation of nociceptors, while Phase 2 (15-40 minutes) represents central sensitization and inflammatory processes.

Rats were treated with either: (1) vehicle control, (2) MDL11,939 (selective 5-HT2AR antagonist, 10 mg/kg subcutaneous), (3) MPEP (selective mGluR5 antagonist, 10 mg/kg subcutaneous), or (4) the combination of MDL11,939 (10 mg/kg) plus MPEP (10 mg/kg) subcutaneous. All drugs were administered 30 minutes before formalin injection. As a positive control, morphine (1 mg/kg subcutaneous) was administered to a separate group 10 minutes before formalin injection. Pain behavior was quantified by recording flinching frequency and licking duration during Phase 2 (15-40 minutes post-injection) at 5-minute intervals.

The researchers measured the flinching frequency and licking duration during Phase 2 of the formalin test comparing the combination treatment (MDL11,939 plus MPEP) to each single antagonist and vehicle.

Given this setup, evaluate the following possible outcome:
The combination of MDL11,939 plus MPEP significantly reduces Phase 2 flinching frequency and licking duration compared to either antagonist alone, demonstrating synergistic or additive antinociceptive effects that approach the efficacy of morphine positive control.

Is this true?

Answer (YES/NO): NO